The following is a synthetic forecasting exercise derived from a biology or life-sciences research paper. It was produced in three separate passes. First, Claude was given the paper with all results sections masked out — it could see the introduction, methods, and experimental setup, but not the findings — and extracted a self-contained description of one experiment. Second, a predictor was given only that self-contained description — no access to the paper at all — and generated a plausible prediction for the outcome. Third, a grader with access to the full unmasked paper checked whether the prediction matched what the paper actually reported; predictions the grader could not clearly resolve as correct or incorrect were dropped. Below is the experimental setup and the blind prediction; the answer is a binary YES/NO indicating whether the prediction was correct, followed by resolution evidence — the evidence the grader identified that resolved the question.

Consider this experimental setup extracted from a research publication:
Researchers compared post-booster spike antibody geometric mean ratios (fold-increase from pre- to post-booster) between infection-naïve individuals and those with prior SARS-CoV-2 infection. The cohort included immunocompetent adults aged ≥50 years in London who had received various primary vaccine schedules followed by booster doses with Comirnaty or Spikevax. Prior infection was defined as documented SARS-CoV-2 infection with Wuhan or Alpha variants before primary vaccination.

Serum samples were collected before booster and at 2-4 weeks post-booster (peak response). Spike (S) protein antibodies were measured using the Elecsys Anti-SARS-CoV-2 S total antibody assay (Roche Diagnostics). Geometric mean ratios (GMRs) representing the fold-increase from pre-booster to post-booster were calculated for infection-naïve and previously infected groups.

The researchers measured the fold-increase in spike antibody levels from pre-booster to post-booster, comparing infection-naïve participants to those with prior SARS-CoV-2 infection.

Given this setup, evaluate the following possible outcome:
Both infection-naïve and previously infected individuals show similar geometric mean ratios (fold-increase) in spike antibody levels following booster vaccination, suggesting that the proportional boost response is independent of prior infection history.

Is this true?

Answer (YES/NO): NO